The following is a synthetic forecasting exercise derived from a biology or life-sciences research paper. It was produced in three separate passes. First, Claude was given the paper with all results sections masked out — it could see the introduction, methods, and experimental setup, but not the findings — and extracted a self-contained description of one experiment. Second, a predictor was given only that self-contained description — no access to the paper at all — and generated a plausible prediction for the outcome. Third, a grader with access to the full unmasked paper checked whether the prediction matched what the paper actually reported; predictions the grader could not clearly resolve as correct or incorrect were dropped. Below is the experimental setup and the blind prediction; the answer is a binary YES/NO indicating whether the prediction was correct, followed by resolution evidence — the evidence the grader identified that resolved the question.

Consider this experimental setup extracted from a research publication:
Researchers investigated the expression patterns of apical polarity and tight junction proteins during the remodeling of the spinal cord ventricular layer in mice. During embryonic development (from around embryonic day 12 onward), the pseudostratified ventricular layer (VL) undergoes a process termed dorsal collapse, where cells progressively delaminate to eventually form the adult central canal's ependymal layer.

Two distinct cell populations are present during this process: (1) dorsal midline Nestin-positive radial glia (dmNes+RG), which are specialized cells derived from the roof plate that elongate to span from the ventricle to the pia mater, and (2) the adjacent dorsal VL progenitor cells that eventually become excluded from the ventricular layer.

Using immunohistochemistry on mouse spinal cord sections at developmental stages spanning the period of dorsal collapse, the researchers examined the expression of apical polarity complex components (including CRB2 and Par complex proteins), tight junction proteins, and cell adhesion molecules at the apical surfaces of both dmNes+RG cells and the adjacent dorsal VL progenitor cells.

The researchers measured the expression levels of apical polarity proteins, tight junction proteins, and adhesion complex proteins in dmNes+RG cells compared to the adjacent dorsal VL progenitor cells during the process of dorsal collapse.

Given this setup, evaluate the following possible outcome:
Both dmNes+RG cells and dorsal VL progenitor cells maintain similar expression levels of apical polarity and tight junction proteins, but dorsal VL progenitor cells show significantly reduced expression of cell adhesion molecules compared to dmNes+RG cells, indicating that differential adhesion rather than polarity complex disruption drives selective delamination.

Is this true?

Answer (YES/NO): NO